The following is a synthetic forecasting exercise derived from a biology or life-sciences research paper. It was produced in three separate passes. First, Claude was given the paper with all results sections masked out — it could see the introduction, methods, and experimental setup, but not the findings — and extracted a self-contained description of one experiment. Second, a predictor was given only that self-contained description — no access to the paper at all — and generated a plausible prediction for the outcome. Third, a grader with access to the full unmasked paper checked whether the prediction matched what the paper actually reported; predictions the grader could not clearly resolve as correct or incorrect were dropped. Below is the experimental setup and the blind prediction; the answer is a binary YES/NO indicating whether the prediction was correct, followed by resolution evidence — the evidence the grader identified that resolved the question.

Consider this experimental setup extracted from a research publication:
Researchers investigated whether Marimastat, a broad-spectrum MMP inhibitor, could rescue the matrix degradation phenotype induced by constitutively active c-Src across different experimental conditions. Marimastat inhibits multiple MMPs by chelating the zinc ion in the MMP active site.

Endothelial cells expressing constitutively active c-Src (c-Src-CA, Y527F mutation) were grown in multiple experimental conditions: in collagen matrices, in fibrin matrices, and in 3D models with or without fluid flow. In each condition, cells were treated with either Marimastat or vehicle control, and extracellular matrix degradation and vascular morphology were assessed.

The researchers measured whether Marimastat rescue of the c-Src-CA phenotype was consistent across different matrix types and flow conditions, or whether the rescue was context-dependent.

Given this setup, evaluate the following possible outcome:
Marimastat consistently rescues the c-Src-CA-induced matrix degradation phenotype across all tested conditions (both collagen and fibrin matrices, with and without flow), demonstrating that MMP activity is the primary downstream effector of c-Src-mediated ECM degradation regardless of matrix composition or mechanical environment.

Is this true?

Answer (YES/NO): YES